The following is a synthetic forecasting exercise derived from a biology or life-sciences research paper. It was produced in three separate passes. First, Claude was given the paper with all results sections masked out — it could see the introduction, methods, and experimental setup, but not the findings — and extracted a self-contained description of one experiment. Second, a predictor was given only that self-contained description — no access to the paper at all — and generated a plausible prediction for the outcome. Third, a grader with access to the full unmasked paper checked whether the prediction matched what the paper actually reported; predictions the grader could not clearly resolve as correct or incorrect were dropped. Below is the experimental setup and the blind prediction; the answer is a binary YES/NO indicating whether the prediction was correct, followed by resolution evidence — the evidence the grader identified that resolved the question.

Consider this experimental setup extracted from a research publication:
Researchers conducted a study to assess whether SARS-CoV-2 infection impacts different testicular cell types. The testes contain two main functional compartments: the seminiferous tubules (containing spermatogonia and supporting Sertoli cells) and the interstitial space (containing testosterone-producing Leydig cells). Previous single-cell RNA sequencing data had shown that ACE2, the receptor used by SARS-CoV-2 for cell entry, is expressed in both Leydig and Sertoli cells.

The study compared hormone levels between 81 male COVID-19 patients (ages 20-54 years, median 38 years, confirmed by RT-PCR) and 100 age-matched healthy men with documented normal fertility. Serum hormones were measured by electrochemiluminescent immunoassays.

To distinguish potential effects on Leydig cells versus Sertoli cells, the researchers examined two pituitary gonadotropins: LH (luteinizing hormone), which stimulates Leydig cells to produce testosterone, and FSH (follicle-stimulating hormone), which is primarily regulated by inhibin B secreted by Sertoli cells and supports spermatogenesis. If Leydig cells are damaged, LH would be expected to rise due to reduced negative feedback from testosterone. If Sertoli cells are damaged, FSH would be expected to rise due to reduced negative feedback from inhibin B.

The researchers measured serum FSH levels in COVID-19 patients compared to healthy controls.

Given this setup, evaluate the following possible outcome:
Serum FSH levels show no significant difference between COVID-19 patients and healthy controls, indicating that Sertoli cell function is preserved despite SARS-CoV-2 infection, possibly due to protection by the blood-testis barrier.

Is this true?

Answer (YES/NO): YES